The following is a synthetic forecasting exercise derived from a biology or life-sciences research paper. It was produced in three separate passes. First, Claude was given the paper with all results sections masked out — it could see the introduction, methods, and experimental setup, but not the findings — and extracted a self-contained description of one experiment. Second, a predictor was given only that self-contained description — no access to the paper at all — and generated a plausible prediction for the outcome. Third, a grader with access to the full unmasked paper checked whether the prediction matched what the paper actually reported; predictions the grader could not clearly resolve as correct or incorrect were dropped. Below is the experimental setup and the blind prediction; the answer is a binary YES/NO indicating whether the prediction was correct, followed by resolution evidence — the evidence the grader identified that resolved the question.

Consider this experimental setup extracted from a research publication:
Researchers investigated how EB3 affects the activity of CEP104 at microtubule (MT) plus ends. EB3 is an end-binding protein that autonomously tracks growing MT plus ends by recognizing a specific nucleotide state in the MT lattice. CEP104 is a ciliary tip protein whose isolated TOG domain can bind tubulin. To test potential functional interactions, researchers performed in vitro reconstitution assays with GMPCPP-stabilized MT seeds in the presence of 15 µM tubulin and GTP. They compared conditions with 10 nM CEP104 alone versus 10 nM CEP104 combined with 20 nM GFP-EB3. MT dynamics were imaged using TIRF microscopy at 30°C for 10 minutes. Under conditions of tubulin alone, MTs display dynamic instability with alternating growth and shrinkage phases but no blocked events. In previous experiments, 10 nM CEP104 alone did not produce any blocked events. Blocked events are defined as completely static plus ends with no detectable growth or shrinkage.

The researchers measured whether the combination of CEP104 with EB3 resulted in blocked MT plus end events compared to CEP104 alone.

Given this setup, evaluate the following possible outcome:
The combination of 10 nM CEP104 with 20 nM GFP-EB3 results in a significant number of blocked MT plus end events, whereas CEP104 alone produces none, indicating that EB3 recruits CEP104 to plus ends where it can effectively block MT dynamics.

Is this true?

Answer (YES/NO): YES